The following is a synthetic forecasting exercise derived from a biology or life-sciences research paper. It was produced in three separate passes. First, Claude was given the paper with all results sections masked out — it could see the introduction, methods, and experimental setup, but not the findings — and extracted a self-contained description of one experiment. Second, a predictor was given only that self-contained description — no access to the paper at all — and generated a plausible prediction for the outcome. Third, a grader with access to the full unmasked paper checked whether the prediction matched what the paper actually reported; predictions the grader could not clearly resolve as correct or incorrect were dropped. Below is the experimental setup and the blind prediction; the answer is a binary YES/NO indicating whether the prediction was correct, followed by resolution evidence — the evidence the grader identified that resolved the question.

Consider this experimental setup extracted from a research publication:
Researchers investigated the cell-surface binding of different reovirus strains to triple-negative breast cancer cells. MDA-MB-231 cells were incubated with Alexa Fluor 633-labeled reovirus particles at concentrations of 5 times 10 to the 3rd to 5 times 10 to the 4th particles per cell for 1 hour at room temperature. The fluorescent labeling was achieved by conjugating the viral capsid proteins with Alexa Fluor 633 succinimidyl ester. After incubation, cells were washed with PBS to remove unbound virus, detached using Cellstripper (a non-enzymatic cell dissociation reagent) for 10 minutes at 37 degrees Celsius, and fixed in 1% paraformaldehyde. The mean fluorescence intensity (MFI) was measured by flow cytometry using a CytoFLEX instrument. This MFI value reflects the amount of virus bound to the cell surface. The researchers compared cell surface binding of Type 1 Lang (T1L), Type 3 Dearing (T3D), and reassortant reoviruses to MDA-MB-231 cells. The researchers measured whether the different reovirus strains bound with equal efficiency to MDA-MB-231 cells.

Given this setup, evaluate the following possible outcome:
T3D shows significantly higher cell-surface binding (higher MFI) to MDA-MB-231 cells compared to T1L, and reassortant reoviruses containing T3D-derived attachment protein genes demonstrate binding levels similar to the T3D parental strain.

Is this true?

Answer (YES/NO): NO